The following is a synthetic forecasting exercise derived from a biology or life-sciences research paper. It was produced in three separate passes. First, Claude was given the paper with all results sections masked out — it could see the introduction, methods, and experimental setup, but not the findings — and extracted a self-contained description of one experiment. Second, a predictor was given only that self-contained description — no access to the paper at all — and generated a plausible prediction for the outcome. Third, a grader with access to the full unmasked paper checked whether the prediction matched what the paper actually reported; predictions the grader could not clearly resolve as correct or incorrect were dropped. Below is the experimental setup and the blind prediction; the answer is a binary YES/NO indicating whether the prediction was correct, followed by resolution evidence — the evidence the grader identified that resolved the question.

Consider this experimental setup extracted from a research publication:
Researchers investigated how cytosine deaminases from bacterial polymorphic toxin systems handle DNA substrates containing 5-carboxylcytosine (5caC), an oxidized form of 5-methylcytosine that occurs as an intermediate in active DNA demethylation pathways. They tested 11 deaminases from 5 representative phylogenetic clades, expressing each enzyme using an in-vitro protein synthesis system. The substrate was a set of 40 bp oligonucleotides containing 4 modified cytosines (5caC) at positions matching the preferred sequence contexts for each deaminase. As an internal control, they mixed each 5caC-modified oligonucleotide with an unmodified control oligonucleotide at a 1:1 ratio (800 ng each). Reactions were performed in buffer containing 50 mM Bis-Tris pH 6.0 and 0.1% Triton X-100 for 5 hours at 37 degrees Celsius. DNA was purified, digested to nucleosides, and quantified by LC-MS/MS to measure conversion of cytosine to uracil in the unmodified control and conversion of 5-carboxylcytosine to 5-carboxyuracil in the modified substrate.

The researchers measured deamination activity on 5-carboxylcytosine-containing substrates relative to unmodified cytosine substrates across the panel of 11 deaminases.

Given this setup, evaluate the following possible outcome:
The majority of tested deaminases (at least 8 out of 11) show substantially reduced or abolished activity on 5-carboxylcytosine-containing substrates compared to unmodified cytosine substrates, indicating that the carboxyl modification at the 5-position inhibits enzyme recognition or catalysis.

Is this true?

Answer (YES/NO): YES